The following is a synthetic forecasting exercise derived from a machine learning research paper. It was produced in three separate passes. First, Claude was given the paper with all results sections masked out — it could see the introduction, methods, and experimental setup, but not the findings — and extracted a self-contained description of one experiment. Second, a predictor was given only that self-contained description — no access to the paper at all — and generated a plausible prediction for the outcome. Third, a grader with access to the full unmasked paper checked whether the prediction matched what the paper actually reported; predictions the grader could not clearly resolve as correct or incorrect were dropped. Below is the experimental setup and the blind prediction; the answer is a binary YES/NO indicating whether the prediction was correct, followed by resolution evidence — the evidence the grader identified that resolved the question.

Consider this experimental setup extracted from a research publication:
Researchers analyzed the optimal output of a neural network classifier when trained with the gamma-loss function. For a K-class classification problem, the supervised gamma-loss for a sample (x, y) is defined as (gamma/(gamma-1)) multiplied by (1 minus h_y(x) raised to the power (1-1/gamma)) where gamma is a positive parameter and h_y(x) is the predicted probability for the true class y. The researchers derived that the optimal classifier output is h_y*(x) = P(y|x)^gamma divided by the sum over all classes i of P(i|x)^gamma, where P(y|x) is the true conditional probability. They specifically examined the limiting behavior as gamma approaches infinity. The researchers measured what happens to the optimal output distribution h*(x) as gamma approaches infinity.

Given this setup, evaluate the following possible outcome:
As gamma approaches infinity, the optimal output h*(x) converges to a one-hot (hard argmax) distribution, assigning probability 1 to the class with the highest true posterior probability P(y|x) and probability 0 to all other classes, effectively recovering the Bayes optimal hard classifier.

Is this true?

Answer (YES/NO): YES